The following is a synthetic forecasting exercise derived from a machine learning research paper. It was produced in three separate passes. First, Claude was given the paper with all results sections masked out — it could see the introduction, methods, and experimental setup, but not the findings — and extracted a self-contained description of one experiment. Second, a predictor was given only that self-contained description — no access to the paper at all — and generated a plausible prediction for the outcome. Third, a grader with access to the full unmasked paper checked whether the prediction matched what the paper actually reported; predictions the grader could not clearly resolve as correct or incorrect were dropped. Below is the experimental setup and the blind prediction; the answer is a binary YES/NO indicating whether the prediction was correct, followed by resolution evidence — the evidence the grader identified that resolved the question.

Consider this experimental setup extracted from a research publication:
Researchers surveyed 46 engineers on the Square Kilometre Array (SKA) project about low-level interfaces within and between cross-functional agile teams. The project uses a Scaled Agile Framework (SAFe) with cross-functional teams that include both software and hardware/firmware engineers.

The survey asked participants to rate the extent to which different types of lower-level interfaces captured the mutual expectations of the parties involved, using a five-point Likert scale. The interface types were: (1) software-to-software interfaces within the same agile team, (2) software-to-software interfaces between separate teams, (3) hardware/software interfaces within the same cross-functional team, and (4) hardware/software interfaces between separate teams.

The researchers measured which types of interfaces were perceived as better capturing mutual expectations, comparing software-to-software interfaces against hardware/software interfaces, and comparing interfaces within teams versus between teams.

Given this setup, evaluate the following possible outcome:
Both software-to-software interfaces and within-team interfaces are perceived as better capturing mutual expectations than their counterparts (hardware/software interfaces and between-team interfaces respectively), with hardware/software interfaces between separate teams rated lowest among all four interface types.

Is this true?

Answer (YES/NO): NO